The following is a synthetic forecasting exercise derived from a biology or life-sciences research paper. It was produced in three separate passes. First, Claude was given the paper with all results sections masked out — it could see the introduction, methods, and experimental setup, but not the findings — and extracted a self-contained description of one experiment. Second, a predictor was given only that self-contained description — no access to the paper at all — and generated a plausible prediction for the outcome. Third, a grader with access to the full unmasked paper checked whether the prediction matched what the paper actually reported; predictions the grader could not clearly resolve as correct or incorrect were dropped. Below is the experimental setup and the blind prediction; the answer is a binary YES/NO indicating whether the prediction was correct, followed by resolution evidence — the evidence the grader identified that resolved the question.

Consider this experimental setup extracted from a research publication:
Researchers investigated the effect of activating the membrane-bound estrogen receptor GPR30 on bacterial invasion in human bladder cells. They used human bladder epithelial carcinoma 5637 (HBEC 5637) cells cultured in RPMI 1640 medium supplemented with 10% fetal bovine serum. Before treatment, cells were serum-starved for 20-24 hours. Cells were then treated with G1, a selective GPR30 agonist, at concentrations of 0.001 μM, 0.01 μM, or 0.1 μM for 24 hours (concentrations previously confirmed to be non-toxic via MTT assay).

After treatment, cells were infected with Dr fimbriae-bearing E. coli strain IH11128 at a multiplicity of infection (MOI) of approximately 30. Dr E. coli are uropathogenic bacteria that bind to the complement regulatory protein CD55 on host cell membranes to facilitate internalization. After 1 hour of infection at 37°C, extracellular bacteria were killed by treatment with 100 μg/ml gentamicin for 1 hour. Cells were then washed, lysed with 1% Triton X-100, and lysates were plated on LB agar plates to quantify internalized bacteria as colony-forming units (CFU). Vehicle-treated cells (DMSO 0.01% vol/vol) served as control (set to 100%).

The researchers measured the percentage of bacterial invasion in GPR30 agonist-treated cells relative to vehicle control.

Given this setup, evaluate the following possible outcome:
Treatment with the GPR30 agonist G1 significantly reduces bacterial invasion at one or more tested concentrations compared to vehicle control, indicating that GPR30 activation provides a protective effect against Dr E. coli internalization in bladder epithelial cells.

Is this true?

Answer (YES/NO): NO